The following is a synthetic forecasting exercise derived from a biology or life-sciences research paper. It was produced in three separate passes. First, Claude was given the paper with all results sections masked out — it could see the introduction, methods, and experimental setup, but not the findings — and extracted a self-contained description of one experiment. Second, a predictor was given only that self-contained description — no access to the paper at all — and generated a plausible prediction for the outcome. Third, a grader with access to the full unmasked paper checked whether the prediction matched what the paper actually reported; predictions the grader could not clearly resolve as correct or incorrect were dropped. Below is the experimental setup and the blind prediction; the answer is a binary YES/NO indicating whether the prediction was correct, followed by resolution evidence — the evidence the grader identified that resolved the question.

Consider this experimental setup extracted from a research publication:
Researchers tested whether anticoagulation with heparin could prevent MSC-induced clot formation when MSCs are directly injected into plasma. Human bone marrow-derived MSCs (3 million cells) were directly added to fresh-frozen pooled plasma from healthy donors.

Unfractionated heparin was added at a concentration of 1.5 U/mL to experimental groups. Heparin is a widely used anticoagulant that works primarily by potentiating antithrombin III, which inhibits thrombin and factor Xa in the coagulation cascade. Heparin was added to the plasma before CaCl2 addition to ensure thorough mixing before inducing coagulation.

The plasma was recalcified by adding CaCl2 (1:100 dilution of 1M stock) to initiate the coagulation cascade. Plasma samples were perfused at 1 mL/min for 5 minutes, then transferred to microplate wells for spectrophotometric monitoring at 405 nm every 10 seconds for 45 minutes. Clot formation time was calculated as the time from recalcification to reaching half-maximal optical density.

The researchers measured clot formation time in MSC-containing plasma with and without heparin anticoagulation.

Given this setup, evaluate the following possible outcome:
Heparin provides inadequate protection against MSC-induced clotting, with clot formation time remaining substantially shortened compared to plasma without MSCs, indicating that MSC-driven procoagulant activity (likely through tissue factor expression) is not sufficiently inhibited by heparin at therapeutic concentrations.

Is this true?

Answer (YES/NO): NO